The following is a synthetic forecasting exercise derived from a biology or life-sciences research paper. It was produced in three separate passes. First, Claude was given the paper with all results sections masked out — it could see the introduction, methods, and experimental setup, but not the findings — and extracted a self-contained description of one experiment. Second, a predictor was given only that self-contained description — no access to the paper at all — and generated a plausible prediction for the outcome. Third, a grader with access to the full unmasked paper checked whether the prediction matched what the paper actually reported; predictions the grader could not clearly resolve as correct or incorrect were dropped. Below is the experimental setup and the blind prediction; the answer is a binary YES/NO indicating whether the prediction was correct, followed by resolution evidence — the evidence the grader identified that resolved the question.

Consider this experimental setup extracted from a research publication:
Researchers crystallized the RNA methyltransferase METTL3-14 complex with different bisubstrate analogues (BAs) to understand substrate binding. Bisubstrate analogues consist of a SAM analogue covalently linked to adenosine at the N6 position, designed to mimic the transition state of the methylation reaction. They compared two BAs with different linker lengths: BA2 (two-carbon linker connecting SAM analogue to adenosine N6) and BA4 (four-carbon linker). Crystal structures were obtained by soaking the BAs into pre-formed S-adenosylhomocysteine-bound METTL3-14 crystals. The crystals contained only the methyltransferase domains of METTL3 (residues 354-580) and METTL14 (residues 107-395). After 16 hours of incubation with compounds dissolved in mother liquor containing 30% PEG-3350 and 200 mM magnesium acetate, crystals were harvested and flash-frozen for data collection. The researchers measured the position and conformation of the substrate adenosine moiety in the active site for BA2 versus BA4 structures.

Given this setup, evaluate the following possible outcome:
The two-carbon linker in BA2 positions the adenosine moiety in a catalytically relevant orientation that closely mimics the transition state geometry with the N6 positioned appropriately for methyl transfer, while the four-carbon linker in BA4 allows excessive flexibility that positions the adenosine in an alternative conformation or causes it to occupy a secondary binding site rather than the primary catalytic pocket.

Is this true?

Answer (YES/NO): YES